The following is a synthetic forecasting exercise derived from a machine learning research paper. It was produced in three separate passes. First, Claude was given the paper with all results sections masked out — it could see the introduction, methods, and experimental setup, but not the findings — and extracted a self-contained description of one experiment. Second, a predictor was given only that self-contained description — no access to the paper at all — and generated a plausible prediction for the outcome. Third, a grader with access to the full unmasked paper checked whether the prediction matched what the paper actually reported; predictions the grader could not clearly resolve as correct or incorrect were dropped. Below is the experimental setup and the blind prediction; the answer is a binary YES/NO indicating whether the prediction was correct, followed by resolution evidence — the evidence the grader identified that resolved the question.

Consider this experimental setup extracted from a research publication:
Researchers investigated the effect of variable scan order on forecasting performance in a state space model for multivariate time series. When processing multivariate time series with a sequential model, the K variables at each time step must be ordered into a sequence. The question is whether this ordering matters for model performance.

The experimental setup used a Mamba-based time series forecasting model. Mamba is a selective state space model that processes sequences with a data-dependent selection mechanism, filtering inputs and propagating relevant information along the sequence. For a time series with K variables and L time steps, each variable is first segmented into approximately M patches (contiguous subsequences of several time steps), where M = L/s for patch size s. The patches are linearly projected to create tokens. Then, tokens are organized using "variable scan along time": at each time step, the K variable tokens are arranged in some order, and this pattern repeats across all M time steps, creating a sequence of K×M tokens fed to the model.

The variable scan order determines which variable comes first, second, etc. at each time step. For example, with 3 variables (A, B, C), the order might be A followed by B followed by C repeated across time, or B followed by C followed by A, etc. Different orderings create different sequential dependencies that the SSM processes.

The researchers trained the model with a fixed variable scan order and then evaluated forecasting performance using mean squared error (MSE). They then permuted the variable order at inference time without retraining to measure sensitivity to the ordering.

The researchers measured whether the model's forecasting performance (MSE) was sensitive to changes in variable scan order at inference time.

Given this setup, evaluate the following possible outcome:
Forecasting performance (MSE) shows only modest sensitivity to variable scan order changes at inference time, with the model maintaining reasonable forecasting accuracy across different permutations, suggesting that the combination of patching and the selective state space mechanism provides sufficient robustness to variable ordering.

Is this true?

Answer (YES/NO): NO